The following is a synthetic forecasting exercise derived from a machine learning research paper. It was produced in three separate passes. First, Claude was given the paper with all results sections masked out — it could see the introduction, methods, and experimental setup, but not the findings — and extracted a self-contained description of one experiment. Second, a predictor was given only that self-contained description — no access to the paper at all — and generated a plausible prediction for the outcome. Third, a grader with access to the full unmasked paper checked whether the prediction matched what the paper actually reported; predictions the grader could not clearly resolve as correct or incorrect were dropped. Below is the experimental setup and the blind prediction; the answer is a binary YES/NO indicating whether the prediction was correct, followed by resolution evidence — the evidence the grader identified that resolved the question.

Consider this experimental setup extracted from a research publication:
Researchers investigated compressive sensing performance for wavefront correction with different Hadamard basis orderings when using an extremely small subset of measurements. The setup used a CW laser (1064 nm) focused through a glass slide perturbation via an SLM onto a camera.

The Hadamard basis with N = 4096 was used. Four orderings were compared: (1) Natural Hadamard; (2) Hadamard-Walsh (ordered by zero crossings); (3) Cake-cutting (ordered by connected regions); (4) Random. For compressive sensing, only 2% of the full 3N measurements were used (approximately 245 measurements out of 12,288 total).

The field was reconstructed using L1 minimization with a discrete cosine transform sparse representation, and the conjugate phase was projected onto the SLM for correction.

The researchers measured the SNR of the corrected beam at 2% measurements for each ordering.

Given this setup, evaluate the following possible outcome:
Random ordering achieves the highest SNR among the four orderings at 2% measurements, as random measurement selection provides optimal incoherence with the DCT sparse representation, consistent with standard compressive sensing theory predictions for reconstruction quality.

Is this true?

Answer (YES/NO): NO